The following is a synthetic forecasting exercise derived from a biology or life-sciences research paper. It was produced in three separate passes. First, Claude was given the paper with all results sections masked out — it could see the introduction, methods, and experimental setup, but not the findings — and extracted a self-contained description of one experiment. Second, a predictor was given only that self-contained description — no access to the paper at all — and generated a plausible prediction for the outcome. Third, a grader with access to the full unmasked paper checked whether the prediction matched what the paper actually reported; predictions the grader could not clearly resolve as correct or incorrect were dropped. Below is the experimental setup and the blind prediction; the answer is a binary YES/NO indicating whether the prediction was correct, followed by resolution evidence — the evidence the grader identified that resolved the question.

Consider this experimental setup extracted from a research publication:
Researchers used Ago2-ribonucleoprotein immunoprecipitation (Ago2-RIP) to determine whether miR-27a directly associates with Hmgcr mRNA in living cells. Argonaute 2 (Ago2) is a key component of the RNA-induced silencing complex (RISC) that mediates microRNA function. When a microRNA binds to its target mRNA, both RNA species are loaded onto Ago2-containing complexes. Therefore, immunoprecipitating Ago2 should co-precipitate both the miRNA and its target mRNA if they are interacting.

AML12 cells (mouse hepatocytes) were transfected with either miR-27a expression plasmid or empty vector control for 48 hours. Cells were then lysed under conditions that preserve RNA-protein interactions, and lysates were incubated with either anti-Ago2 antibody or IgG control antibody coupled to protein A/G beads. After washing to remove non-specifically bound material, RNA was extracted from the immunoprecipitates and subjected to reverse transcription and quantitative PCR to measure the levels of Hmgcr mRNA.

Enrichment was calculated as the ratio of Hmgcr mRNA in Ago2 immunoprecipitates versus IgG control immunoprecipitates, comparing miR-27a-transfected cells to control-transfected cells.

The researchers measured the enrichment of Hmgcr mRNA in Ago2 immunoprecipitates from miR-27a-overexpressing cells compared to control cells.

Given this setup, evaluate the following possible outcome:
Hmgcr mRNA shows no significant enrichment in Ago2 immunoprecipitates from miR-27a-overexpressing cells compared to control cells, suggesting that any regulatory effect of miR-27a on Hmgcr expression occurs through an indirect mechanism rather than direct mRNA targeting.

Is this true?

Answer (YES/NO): NO